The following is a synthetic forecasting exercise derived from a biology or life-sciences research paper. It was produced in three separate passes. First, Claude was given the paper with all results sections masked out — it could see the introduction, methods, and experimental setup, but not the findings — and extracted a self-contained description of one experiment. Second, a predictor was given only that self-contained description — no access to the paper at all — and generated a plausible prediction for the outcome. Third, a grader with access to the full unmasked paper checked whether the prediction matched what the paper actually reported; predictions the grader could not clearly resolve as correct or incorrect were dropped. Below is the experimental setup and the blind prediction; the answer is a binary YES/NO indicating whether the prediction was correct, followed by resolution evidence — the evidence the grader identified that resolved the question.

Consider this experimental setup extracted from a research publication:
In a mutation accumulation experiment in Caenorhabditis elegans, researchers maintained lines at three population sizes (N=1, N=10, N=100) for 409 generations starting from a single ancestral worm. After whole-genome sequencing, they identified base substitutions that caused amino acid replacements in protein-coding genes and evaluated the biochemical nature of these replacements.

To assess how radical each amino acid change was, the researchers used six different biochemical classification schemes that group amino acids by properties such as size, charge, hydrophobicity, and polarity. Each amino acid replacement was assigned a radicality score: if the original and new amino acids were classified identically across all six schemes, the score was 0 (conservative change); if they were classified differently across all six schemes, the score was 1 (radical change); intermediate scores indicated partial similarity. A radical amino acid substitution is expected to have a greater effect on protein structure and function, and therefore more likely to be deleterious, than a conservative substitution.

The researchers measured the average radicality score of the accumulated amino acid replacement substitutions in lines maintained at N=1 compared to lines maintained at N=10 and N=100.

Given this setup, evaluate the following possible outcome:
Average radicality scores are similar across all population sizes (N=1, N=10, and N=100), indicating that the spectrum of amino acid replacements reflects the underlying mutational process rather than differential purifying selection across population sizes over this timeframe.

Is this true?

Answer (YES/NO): YES